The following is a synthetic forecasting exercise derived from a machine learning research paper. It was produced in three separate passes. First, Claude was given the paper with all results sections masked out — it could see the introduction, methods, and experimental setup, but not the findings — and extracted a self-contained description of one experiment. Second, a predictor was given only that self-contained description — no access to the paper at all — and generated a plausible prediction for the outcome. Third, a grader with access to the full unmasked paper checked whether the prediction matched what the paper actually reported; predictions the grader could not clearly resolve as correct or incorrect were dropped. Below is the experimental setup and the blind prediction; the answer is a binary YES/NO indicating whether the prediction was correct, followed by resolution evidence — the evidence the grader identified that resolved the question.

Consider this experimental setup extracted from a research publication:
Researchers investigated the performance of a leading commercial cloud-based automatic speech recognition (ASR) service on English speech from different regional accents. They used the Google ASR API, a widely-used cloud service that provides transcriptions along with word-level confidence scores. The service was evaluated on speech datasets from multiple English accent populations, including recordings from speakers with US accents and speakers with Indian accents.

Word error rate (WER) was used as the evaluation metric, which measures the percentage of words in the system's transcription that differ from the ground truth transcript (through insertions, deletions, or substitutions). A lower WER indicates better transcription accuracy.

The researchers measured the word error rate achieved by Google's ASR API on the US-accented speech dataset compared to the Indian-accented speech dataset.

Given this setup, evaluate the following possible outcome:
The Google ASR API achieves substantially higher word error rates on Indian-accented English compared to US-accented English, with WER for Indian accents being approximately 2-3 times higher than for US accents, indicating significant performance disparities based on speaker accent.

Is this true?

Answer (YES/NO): NO